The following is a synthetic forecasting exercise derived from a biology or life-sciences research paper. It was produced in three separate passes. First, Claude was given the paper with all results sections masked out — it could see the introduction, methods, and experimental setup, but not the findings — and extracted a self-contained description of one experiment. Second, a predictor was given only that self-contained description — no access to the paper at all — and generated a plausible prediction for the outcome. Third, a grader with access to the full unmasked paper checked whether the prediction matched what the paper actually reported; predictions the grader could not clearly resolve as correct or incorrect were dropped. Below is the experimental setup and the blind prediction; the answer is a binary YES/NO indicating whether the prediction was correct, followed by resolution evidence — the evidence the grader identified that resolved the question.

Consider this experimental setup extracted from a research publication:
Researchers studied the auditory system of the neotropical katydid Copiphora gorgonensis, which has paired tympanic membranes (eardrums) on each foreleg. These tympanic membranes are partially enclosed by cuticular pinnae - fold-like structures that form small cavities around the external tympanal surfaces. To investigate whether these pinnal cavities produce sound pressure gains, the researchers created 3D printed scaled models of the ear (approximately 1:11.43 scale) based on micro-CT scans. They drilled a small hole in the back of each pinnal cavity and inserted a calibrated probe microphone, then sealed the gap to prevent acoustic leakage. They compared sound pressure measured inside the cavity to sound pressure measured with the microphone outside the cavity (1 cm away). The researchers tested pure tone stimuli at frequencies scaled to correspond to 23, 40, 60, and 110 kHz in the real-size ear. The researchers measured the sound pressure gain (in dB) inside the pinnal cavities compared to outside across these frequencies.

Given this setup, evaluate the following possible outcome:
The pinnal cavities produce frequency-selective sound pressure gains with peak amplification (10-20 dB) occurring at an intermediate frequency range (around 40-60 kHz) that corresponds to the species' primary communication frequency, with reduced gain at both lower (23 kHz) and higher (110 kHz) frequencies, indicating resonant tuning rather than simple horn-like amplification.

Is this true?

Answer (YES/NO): NO